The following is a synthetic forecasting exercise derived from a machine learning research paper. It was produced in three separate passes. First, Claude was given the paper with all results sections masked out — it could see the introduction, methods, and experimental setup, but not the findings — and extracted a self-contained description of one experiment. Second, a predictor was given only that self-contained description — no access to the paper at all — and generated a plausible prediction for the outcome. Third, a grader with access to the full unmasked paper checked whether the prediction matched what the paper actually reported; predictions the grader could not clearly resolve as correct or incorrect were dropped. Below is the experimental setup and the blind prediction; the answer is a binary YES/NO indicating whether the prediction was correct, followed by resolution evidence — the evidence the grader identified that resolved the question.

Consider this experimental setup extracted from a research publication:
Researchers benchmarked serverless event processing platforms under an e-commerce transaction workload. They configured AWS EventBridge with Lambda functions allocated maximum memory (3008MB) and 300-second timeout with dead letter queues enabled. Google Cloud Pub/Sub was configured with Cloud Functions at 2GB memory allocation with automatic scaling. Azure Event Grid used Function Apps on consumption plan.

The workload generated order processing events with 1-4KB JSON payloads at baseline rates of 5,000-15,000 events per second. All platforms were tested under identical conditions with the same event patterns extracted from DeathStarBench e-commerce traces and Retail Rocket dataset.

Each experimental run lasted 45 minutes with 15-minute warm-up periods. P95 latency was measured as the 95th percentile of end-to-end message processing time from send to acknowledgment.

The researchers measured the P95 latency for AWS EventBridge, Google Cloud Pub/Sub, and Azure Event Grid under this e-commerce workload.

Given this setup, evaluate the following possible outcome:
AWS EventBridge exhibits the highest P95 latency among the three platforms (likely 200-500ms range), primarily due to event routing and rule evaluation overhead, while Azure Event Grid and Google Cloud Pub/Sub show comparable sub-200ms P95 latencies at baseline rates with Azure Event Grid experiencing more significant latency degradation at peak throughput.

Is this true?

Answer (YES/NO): NO